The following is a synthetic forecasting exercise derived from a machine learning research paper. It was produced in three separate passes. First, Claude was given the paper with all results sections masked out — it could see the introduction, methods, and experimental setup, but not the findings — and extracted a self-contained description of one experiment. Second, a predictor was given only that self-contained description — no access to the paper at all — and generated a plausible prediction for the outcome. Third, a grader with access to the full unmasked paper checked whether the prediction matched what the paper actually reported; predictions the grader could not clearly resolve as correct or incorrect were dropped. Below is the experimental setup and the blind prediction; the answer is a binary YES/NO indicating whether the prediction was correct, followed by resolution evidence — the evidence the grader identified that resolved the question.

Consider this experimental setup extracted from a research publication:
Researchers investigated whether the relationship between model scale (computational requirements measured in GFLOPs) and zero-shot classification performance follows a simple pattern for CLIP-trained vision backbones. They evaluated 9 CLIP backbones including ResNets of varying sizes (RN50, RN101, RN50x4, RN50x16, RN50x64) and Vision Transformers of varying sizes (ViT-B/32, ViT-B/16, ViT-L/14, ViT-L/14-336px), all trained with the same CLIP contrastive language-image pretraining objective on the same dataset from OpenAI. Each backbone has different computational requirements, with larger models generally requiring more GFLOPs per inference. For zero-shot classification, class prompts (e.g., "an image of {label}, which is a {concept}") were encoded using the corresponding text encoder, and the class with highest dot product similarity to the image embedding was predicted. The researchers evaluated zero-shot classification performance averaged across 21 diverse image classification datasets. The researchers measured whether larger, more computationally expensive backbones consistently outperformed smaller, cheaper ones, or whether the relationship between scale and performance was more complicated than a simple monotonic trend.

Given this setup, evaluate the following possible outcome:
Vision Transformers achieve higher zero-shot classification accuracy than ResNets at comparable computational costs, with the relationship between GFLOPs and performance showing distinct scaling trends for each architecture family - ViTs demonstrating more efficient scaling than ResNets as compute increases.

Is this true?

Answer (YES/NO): NO